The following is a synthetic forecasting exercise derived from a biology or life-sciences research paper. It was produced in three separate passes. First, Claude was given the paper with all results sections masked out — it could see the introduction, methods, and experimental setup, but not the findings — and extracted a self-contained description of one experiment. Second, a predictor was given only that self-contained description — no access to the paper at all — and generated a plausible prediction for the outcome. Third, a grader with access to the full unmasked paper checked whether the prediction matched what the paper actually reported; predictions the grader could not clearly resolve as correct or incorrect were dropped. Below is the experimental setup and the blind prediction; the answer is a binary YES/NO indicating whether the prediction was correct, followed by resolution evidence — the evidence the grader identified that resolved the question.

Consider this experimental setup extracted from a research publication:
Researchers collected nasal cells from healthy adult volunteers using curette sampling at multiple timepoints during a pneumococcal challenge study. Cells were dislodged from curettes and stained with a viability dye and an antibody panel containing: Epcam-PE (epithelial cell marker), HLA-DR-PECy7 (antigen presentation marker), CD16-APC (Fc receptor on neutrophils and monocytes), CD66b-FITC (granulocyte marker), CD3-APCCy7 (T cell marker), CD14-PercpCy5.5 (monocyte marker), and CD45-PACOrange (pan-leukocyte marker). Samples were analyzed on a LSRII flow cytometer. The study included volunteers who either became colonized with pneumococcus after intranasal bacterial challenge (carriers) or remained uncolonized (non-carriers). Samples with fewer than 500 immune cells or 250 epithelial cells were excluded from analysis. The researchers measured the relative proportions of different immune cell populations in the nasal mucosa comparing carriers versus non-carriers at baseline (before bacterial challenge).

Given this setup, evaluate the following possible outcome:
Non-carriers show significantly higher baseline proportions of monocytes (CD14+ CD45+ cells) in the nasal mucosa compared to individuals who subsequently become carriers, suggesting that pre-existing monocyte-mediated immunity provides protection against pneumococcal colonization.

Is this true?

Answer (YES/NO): NO